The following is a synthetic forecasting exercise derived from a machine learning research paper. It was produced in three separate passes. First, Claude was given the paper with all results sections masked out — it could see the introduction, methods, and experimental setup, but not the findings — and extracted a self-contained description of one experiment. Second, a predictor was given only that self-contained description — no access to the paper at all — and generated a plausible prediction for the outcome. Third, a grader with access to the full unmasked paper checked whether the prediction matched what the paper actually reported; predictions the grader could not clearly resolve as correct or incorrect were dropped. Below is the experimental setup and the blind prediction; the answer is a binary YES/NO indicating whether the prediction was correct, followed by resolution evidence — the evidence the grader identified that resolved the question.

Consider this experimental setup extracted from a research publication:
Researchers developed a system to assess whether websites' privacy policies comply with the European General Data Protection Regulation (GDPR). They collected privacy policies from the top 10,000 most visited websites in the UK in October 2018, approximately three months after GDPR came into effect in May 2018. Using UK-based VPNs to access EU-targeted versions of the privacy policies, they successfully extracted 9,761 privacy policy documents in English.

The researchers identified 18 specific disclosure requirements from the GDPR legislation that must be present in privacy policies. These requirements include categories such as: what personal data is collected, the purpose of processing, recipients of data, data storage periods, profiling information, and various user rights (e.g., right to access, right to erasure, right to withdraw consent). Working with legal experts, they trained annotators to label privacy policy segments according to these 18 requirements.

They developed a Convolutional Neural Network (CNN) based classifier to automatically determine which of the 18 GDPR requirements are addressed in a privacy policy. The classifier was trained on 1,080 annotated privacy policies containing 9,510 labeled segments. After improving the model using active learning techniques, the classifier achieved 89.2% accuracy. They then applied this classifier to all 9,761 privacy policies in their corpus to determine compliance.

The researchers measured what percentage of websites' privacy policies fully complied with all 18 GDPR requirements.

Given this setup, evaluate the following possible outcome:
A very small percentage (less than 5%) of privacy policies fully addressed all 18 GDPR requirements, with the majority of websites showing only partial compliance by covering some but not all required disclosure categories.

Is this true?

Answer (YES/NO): YES